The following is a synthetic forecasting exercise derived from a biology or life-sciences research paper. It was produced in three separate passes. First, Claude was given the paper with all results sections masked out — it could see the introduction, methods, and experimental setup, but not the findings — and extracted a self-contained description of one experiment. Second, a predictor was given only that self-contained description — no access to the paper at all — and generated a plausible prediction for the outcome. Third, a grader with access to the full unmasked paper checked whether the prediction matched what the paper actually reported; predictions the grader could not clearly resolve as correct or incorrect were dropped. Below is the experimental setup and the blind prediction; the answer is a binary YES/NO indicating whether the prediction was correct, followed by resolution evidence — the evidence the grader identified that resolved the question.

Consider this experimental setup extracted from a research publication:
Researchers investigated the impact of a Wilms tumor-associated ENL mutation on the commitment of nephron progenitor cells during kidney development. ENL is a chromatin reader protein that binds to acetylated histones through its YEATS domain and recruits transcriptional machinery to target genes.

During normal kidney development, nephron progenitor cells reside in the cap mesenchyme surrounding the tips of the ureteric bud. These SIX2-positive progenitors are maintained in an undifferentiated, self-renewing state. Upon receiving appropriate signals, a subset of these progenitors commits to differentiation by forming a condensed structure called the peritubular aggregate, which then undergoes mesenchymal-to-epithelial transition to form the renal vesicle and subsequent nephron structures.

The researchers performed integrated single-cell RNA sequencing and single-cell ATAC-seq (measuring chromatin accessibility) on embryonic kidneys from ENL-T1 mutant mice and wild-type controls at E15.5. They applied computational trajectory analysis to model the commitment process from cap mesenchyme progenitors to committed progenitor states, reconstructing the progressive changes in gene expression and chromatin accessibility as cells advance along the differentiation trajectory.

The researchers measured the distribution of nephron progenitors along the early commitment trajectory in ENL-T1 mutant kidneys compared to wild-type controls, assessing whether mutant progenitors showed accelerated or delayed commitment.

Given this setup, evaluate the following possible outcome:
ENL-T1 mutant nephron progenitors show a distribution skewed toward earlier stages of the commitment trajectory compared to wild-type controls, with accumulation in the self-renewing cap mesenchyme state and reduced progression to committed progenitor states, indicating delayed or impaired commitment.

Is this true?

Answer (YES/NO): NO